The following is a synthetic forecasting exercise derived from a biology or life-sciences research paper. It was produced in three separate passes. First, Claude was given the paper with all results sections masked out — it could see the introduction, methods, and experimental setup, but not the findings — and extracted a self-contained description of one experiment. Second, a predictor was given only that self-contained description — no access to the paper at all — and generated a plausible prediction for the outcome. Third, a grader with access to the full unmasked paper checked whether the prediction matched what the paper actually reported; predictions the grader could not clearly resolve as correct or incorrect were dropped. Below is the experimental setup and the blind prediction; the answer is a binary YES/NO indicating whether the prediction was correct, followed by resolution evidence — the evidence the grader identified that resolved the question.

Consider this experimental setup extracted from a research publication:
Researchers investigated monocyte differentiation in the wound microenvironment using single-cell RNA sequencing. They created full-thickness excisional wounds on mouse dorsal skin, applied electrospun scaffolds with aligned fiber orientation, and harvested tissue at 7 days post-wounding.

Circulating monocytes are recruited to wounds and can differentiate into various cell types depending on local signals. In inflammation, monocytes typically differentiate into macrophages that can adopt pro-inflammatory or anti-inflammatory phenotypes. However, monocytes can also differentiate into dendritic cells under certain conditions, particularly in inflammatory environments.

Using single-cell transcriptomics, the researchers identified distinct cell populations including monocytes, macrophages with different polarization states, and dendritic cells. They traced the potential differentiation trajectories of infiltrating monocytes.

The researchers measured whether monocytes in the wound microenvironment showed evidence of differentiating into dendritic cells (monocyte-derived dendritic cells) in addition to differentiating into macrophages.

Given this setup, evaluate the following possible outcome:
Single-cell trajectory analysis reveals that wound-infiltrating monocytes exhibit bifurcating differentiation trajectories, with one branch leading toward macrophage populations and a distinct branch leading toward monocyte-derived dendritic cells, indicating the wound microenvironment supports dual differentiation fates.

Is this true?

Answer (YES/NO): YES